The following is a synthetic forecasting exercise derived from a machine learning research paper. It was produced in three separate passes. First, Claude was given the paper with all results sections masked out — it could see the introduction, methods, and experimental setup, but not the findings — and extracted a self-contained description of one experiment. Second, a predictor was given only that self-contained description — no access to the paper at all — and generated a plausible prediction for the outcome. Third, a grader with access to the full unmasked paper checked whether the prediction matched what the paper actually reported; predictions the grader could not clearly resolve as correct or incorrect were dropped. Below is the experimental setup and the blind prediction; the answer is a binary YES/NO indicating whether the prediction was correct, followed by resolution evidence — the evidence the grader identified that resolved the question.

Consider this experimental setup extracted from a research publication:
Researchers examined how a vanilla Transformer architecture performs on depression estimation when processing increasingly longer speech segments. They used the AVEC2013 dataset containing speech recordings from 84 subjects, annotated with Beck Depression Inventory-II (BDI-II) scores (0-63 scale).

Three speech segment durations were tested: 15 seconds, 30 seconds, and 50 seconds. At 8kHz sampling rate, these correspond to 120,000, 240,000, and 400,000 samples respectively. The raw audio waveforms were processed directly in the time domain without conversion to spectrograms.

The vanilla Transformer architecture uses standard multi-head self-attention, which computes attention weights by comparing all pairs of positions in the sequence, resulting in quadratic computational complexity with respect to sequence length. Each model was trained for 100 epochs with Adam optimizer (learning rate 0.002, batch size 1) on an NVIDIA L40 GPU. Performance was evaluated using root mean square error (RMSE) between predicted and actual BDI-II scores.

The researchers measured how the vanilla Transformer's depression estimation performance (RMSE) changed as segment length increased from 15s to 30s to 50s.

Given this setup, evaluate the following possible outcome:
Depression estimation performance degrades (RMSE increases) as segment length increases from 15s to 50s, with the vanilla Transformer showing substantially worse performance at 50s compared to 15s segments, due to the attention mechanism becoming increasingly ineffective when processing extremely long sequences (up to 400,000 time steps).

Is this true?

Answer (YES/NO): NO